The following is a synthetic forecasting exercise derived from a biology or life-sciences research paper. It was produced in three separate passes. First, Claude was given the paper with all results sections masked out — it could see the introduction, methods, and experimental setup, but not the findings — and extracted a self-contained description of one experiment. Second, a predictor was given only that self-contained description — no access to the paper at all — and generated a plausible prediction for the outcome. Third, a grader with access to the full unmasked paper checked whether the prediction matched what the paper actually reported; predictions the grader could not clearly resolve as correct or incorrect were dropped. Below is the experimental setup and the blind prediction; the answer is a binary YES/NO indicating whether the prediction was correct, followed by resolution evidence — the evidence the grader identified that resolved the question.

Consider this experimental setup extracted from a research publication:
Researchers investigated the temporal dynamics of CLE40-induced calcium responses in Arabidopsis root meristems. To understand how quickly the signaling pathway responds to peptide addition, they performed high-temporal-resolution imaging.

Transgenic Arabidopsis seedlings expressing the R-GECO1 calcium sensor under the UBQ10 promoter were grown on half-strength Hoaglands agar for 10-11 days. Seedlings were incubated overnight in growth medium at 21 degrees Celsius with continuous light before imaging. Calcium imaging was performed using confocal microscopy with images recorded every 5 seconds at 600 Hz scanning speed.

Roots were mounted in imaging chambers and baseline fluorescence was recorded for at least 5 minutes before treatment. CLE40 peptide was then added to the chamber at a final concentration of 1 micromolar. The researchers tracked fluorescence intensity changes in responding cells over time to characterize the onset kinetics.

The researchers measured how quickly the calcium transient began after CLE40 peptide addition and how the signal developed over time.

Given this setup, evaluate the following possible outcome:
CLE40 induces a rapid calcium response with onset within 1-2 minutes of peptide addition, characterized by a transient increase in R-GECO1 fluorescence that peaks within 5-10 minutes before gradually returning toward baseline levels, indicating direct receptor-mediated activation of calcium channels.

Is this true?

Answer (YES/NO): NO